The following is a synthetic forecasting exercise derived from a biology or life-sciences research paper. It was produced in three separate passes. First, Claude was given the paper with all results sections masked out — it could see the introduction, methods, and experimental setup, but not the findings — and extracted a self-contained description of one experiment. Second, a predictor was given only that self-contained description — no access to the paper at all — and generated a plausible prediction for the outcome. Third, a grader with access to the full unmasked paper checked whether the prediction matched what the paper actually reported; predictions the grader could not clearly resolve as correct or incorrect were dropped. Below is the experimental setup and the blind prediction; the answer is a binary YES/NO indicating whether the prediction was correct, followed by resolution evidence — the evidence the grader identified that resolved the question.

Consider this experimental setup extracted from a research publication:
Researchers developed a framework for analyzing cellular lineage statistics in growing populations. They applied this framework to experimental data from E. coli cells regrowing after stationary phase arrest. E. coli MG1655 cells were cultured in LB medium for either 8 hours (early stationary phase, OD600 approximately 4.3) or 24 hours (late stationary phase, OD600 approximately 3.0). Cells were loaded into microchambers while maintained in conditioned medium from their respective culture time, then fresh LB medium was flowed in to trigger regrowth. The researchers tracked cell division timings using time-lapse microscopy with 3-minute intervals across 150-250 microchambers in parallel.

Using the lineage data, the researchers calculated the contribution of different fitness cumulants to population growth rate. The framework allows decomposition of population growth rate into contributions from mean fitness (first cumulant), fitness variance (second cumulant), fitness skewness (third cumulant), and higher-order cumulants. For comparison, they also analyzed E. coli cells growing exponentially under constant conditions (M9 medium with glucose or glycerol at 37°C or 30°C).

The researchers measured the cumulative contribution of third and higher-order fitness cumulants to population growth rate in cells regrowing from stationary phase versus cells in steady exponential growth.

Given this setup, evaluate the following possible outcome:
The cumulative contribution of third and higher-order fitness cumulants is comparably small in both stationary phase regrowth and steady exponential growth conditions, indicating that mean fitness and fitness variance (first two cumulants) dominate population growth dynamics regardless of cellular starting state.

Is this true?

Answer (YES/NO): NO